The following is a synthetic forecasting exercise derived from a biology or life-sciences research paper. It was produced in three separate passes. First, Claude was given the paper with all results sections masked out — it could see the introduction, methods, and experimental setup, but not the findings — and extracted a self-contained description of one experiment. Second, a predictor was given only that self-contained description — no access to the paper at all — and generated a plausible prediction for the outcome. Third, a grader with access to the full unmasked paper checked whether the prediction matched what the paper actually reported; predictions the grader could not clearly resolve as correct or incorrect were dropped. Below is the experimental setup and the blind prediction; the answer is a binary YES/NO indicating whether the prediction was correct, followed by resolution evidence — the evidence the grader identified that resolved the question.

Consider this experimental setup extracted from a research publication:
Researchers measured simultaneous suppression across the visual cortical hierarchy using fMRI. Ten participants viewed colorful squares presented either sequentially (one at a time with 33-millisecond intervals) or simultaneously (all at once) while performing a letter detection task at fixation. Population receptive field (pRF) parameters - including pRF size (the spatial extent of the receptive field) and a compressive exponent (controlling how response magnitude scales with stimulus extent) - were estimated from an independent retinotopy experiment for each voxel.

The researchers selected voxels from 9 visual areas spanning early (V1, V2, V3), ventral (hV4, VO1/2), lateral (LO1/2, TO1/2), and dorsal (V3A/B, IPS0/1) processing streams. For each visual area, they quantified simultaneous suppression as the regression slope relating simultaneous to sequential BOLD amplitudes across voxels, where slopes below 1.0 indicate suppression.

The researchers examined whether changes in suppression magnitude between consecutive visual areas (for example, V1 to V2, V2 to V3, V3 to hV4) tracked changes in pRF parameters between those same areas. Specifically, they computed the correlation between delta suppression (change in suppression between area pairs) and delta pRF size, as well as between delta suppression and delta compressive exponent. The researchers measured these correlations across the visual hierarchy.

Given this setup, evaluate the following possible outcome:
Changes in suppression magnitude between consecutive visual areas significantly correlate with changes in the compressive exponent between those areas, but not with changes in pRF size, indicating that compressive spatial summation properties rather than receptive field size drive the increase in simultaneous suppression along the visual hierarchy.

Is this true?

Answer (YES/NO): NO